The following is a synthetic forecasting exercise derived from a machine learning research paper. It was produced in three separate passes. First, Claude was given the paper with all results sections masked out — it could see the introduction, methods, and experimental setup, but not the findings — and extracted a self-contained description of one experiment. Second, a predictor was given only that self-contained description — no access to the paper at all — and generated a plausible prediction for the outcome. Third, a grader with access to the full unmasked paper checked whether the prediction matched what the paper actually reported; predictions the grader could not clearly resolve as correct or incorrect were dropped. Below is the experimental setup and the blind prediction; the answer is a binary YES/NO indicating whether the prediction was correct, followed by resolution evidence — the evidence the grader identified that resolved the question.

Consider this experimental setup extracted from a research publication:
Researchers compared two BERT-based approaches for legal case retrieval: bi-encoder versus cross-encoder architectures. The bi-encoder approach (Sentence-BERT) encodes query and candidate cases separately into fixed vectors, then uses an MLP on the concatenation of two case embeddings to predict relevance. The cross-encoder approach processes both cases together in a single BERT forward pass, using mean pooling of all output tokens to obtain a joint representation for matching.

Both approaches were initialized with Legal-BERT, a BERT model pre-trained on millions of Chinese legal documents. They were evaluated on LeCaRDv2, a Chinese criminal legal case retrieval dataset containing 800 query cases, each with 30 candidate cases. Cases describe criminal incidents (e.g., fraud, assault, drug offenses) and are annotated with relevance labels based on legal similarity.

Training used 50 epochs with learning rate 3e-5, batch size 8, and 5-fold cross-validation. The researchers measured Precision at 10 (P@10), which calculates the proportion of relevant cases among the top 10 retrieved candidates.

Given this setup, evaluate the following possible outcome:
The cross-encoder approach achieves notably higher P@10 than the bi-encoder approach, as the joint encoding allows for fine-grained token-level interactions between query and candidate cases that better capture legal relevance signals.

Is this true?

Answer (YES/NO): NO